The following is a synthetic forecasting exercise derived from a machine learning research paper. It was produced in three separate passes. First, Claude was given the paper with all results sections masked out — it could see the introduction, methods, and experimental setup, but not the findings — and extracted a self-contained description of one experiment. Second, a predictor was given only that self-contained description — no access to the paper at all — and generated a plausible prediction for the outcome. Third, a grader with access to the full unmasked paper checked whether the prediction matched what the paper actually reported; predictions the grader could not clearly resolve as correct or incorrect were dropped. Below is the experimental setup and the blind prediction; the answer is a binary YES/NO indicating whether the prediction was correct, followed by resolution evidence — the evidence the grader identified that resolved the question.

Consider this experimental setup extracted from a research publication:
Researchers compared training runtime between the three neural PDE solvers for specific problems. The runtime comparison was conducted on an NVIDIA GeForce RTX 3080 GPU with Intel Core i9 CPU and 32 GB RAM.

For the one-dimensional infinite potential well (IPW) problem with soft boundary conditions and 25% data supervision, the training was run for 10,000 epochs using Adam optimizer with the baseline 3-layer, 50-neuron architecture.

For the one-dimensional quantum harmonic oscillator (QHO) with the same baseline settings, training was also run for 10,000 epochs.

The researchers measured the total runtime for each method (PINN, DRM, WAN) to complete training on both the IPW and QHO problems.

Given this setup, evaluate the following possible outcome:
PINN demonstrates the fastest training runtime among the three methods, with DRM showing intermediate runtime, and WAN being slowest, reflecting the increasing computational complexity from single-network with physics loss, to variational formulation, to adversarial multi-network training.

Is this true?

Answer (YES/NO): NO